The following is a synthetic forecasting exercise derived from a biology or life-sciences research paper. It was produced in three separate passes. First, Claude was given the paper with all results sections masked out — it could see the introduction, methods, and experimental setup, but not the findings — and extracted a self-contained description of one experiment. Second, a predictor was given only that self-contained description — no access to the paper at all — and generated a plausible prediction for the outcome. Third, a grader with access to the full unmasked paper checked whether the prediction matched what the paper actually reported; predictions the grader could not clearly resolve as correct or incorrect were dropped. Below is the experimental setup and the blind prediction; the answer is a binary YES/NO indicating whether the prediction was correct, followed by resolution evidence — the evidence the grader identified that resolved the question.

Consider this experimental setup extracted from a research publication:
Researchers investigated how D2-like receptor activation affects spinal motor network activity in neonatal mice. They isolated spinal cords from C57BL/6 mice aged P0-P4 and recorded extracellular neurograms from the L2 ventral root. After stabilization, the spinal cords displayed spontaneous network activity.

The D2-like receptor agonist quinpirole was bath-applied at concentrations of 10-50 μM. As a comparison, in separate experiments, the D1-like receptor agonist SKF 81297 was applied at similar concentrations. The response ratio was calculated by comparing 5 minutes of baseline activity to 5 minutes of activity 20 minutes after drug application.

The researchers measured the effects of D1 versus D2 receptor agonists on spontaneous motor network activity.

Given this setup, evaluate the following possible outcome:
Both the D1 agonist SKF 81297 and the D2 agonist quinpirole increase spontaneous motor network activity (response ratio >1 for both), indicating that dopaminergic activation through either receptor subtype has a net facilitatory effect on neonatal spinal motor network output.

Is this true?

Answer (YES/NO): NO